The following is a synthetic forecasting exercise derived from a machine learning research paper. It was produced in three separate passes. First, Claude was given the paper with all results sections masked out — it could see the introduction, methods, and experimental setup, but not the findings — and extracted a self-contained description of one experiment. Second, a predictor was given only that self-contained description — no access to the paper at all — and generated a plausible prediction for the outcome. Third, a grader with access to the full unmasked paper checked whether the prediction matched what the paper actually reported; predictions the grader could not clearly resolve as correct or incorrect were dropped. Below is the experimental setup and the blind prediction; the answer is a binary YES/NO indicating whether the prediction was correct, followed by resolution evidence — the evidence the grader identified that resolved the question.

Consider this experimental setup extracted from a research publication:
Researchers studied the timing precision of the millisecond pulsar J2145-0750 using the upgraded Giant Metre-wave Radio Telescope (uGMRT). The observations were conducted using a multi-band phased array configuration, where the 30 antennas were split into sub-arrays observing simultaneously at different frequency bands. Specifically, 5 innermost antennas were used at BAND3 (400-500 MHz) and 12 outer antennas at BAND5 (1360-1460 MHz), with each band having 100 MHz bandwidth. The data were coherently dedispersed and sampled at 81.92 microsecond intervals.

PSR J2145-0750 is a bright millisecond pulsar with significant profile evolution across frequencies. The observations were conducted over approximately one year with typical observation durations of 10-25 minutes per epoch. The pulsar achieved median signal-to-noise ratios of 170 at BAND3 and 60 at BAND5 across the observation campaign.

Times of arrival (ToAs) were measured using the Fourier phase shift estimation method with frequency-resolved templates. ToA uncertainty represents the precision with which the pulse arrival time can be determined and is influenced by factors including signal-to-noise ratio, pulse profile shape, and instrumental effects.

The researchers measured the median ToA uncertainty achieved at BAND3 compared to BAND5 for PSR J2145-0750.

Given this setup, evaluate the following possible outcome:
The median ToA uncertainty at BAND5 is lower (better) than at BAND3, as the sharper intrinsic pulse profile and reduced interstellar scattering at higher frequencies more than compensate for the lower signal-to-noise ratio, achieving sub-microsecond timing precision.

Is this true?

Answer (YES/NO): NO